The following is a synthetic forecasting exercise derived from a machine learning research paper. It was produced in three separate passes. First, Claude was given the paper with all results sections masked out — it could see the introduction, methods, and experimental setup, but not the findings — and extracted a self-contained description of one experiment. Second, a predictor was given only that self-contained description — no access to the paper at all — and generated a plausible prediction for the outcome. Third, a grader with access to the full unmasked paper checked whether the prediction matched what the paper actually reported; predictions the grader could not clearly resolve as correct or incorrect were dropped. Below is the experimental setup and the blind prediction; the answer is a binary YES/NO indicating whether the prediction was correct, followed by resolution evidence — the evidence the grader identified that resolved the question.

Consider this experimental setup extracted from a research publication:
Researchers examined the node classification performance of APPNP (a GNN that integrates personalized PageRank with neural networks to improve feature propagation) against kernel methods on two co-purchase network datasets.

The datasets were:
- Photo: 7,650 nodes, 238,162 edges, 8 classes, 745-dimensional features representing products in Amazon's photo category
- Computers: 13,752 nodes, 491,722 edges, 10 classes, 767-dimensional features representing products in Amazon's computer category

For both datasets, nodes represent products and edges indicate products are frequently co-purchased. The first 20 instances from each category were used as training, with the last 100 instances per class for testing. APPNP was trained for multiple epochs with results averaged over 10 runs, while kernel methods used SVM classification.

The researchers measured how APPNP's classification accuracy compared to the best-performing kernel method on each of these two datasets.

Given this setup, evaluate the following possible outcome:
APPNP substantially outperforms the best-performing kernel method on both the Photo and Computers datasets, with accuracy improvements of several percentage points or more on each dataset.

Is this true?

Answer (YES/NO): NO